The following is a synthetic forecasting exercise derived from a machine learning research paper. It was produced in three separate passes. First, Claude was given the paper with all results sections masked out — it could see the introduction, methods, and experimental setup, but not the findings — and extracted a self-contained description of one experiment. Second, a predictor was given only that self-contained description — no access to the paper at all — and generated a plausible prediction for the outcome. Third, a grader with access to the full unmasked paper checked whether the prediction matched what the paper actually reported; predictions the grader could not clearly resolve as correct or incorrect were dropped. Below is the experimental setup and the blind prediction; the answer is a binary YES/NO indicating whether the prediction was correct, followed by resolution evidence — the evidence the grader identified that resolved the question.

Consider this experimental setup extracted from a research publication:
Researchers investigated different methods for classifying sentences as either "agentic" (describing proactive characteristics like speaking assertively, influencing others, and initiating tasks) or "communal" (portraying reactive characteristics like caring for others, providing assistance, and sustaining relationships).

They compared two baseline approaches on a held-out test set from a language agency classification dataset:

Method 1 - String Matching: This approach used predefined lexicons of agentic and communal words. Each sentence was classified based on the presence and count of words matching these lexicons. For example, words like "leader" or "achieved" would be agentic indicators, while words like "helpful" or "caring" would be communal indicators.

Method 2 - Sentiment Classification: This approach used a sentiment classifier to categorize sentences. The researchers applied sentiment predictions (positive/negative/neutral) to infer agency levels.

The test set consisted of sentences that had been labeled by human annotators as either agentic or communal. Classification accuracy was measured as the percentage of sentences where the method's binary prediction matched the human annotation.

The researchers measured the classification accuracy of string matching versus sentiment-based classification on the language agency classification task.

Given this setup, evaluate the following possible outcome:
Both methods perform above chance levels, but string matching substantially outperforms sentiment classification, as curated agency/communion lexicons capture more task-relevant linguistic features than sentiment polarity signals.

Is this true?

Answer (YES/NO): NO